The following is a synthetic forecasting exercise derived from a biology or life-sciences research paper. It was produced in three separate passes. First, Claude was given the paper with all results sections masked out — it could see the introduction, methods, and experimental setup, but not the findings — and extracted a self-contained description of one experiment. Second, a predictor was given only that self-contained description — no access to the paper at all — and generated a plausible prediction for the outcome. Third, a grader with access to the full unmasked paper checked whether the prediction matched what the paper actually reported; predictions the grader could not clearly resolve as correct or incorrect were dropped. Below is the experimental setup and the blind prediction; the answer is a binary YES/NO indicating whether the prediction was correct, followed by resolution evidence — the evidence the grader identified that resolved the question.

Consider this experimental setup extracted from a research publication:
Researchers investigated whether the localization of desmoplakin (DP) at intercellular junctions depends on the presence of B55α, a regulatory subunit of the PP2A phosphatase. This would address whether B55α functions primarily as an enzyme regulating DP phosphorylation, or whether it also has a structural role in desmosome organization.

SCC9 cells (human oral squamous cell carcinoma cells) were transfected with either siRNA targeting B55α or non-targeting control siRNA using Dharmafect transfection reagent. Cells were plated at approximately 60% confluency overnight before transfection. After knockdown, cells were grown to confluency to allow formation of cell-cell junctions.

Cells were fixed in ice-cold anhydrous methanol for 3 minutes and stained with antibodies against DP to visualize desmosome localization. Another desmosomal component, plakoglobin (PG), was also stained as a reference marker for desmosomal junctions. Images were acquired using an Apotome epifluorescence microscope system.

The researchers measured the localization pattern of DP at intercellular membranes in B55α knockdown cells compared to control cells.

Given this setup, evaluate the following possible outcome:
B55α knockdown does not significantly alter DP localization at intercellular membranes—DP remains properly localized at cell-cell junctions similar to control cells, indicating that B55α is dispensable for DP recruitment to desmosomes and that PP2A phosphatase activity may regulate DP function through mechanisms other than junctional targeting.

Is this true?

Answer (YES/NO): NO